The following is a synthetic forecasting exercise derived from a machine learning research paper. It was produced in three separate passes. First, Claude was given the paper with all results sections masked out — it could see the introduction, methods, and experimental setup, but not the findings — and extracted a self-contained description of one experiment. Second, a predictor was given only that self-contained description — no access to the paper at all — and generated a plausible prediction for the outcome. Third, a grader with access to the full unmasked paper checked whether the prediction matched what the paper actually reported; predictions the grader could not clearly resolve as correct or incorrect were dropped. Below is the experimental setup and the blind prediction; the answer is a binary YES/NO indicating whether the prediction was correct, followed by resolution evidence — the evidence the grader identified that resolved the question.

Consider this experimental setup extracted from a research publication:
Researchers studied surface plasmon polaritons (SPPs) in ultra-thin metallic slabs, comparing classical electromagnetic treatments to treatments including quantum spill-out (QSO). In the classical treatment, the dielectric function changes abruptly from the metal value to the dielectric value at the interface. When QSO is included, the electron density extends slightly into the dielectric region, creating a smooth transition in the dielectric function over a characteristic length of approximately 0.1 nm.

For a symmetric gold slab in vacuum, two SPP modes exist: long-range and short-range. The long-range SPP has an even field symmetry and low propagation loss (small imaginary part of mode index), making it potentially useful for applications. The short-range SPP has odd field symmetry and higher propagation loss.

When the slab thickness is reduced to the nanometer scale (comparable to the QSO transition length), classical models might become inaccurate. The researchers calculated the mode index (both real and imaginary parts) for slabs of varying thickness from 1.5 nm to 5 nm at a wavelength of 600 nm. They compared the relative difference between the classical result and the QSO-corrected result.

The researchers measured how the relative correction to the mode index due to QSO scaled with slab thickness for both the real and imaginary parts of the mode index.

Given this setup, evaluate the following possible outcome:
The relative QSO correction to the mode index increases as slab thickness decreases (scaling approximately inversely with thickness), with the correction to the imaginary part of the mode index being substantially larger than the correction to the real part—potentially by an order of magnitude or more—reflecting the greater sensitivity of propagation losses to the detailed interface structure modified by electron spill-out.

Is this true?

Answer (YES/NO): YES